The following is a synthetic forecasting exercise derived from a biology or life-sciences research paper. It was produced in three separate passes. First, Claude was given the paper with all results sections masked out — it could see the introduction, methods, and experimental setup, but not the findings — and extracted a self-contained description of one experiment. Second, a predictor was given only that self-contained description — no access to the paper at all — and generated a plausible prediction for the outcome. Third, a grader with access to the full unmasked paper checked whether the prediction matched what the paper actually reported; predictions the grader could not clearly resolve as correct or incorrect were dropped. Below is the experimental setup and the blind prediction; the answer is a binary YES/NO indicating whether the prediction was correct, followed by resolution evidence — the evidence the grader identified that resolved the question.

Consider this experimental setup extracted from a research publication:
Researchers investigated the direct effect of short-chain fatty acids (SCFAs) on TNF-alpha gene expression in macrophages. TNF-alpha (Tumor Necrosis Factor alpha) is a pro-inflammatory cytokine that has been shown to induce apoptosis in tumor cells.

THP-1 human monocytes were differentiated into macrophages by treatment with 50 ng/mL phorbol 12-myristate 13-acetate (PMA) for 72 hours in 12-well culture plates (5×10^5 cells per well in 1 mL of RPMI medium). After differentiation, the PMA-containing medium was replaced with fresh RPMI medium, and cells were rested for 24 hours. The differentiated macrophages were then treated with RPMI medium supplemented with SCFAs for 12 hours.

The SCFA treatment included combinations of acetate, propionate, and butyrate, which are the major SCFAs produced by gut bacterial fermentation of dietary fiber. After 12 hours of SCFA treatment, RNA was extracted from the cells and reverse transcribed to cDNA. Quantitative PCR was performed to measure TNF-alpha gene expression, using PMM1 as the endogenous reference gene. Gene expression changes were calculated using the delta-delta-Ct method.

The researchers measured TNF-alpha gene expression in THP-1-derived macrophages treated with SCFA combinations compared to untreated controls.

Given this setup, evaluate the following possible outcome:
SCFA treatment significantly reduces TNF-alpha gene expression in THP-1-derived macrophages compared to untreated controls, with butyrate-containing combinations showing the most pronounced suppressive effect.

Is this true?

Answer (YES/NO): NO